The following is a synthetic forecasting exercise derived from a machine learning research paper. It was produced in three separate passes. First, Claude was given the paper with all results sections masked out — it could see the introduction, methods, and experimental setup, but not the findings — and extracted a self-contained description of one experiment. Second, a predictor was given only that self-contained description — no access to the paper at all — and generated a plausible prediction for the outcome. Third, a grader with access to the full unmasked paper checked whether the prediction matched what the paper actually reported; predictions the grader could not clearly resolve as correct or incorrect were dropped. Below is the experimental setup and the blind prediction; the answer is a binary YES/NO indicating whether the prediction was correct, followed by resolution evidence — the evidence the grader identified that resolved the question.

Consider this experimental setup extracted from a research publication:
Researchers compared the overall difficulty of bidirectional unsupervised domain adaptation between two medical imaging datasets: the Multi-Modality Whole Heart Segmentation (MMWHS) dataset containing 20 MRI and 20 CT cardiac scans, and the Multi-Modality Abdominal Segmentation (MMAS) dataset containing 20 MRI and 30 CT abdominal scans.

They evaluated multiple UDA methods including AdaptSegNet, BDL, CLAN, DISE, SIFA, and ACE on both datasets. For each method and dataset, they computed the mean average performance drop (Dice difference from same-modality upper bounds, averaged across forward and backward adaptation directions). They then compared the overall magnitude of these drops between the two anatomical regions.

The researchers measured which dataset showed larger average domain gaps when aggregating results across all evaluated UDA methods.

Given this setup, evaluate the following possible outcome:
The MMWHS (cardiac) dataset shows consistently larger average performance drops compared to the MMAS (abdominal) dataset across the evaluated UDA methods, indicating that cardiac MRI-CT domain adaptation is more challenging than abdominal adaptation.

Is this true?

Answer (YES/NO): YES